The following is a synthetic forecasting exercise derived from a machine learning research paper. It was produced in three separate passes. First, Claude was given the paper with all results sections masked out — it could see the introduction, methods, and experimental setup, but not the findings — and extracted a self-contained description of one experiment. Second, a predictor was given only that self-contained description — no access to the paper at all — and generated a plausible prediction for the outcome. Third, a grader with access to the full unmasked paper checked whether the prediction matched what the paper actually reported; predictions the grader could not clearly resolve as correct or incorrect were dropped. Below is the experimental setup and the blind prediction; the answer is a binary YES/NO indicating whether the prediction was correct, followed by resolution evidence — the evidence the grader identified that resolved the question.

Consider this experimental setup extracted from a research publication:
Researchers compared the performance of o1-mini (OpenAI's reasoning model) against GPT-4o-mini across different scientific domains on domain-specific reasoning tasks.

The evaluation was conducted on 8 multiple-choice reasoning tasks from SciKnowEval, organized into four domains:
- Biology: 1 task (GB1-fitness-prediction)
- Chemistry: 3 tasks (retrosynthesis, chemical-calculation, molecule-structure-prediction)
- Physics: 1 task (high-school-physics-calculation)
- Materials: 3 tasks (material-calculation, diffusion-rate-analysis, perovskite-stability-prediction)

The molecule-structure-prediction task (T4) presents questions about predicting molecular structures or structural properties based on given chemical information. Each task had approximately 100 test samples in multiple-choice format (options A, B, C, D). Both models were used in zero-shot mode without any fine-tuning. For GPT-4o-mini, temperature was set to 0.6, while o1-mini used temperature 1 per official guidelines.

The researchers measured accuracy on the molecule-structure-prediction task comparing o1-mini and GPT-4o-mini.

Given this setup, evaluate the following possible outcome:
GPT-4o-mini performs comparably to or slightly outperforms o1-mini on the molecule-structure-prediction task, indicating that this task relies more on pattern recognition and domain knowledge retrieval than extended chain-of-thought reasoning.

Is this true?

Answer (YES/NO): NO